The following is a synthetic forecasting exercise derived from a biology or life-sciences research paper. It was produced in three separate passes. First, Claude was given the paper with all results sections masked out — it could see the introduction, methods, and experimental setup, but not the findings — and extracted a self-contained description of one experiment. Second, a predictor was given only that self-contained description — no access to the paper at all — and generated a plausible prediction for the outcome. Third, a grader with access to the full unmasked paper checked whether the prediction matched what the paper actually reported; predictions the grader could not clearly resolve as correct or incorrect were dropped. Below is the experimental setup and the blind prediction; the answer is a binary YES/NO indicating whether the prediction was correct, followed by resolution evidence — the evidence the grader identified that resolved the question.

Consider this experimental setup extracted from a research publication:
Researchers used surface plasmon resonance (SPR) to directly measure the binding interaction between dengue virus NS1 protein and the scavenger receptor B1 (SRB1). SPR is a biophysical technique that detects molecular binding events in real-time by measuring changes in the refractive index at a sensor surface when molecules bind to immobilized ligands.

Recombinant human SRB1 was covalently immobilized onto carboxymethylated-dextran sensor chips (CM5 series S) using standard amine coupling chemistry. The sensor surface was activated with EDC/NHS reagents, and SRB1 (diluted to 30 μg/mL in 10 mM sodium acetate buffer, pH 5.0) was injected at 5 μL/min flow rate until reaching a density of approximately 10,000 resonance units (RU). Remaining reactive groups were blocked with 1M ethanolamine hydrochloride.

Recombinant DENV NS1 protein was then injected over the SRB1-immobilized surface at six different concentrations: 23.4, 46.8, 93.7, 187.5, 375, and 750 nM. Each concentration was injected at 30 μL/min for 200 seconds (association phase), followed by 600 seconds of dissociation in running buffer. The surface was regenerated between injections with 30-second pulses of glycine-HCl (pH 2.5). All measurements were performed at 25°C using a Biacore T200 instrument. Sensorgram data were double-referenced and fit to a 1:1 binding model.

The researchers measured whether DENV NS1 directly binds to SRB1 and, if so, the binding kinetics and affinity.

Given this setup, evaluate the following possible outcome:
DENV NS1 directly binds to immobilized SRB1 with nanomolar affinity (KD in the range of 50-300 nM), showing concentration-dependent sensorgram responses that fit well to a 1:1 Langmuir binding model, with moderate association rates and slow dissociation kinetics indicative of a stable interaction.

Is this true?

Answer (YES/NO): NO